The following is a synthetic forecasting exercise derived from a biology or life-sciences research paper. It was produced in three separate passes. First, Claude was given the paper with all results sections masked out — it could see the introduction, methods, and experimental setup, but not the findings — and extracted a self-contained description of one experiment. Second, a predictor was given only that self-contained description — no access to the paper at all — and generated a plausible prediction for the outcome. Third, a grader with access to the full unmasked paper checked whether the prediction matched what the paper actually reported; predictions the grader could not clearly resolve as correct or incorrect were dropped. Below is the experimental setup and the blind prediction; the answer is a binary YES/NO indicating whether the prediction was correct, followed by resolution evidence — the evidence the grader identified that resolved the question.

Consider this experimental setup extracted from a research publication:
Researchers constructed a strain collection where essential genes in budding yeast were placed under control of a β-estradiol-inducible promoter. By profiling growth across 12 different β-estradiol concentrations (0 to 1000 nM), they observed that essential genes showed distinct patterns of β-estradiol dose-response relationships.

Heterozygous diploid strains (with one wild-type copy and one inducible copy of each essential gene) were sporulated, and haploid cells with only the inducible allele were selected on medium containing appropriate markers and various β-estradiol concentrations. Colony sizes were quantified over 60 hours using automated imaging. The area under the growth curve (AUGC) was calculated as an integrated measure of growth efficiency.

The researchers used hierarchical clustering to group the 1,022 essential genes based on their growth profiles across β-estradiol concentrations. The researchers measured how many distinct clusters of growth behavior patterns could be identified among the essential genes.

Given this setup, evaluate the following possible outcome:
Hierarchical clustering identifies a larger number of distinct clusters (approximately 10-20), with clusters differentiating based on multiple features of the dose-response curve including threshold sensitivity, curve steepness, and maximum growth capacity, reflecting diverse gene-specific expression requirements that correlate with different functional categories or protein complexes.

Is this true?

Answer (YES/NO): NO